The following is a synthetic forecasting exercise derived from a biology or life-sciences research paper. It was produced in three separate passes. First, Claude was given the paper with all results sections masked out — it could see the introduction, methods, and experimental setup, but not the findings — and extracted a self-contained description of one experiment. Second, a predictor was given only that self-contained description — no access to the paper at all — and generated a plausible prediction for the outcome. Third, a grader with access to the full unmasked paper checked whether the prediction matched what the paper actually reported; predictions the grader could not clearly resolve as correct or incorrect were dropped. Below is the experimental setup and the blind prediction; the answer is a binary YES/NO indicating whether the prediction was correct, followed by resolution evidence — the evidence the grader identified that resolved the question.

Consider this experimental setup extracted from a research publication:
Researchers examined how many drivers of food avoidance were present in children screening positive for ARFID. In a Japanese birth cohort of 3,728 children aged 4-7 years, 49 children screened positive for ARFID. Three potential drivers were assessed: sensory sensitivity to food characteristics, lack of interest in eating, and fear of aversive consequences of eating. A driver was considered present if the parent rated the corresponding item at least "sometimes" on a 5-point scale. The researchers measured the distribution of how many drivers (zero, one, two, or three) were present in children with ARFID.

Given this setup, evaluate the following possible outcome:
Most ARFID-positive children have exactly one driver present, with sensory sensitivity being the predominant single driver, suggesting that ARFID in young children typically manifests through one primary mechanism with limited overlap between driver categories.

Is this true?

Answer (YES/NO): NO